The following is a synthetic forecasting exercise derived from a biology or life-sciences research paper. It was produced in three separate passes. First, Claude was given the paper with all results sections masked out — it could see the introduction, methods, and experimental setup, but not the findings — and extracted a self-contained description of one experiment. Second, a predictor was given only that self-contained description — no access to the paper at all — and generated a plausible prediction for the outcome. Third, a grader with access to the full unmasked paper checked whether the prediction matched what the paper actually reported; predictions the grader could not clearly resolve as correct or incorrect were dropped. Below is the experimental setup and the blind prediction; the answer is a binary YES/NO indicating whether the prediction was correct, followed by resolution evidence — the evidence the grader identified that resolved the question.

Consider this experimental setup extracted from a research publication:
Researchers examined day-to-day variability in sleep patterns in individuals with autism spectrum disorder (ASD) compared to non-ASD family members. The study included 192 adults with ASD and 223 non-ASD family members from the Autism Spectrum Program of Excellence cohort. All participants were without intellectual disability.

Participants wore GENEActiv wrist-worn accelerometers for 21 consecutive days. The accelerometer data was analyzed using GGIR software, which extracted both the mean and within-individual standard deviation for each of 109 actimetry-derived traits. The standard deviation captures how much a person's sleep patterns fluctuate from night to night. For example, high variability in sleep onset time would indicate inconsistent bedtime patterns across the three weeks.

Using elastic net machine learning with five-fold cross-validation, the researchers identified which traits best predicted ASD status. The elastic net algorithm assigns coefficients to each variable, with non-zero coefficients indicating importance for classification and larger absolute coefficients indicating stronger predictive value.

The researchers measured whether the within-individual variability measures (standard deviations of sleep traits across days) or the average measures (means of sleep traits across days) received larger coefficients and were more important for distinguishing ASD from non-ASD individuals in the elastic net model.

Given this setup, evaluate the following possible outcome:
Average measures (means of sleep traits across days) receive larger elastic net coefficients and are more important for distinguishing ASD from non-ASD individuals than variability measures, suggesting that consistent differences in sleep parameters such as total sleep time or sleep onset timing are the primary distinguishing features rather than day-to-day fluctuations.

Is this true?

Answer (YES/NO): NO